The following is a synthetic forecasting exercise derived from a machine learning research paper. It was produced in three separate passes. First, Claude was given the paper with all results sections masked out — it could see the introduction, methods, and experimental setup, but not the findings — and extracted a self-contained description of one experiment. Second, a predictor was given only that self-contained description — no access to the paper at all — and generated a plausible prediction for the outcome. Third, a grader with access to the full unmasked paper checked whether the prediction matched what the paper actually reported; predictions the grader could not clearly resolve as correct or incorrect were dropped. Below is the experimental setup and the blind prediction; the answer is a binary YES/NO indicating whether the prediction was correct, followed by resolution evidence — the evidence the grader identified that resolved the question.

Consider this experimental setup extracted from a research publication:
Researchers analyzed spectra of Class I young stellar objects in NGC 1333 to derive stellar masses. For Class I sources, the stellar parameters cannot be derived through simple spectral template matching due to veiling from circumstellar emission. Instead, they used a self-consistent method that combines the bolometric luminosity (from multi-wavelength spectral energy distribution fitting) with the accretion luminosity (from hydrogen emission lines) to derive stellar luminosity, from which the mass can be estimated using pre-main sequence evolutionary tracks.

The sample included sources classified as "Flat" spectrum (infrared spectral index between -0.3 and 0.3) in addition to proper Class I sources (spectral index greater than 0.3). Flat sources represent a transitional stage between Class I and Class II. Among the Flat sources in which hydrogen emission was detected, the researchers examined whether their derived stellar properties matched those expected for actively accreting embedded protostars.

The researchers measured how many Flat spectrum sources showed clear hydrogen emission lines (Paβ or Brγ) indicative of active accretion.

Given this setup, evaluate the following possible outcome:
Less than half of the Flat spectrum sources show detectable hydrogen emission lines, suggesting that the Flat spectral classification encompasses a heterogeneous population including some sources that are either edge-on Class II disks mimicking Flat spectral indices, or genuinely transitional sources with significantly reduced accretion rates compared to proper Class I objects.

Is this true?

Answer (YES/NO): YES